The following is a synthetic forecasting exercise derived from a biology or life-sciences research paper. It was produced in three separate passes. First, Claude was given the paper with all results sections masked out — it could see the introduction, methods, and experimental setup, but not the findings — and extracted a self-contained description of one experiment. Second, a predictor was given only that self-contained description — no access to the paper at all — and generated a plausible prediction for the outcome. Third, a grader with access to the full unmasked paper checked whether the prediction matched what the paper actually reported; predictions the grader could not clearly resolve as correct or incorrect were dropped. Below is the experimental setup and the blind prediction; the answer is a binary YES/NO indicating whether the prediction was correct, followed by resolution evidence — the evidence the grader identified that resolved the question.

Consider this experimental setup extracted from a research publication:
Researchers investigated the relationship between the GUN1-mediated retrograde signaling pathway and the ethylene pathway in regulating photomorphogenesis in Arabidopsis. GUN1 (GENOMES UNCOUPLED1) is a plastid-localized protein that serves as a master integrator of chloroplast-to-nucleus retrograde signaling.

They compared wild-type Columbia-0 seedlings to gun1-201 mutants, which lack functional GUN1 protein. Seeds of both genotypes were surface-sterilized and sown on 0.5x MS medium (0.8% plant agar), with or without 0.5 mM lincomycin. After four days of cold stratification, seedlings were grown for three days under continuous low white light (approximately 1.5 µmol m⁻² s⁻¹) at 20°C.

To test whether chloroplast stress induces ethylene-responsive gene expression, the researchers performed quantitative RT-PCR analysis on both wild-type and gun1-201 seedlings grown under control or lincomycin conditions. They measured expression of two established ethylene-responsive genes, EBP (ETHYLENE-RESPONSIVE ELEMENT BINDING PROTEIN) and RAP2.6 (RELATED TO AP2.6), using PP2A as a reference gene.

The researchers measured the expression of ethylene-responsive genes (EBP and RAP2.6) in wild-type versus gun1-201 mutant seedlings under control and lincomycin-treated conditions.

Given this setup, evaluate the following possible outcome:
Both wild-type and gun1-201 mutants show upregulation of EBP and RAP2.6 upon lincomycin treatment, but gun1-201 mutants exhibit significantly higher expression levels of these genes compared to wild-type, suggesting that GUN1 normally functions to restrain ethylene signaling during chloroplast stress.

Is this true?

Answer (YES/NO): NO